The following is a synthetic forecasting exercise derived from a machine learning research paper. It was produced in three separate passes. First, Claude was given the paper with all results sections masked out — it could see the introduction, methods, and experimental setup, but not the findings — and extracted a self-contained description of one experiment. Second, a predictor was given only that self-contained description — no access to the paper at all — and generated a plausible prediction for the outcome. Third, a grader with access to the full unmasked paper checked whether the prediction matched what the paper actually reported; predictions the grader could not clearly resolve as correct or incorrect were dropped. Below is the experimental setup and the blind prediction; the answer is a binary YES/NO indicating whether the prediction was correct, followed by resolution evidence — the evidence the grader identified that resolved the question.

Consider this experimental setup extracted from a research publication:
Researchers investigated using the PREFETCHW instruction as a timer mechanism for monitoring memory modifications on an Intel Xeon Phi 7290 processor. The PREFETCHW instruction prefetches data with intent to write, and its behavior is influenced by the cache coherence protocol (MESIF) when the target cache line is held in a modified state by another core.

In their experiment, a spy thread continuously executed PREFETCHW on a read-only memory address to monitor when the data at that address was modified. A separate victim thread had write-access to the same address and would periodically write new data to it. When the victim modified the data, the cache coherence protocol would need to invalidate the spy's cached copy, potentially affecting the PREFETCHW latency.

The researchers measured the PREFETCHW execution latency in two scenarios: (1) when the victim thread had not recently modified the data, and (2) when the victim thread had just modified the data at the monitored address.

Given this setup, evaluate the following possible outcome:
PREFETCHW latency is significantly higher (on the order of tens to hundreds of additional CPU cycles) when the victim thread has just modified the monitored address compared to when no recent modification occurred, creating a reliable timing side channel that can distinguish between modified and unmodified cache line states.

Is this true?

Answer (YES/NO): YES